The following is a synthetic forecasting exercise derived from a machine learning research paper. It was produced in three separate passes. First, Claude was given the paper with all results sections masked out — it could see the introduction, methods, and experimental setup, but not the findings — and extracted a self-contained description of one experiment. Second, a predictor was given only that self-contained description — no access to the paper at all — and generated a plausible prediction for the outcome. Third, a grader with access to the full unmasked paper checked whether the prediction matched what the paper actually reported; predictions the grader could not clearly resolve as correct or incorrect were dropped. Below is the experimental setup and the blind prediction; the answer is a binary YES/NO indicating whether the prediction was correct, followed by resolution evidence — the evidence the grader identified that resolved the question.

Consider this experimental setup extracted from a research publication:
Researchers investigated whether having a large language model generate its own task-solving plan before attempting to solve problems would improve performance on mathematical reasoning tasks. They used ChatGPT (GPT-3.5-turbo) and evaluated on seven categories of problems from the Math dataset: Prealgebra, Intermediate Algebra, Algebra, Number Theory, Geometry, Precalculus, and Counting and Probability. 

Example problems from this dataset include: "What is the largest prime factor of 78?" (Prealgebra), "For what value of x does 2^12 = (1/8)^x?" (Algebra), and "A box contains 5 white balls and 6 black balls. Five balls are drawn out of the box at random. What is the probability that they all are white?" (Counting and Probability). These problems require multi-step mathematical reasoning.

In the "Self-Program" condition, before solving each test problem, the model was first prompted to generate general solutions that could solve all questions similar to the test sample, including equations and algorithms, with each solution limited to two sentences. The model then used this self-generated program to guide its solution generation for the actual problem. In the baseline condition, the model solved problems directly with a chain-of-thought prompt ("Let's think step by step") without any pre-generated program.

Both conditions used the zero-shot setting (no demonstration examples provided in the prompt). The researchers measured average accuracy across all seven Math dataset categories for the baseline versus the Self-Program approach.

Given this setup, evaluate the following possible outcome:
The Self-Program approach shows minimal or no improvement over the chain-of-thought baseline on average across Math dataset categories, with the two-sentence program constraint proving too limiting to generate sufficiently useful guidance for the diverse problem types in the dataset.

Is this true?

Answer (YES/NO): NO